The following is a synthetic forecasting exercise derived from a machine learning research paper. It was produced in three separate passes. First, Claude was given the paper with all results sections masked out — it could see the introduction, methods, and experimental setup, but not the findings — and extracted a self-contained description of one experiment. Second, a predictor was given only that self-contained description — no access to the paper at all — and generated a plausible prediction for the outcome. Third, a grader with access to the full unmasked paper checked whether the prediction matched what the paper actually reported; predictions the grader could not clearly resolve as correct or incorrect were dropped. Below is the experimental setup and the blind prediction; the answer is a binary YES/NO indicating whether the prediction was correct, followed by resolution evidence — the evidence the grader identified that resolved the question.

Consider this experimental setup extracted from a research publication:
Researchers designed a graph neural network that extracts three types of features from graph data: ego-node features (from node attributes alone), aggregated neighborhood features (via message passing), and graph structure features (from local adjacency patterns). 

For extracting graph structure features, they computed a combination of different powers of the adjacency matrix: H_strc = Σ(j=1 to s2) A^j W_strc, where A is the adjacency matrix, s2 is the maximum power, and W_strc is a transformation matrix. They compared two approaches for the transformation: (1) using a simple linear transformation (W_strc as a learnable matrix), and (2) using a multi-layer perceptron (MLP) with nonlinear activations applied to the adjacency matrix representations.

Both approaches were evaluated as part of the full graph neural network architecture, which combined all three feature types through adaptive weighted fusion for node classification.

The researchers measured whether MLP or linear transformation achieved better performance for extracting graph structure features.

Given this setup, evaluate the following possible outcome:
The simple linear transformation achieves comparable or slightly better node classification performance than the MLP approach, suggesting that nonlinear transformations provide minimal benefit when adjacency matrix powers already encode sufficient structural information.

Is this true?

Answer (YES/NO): YES